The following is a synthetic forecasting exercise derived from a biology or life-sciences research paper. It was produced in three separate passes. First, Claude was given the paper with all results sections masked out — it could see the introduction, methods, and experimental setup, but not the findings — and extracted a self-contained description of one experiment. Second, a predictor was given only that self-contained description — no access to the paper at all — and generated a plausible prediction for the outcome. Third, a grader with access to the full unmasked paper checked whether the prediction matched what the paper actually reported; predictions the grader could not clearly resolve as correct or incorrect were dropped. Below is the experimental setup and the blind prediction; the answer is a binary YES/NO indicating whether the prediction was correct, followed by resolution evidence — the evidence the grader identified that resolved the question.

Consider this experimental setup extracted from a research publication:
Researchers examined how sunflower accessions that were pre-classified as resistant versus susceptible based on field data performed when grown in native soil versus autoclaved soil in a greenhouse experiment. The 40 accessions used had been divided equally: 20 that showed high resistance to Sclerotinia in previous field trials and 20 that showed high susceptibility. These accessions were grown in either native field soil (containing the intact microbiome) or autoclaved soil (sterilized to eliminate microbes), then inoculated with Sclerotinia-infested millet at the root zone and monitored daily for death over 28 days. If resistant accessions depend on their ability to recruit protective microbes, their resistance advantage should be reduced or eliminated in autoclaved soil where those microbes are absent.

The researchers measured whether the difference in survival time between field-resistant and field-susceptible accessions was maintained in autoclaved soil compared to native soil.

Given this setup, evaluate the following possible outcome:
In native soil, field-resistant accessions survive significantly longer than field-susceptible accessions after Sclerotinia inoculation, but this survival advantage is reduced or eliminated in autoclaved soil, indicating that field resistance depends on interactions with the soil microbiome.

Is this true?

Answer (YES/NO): YES